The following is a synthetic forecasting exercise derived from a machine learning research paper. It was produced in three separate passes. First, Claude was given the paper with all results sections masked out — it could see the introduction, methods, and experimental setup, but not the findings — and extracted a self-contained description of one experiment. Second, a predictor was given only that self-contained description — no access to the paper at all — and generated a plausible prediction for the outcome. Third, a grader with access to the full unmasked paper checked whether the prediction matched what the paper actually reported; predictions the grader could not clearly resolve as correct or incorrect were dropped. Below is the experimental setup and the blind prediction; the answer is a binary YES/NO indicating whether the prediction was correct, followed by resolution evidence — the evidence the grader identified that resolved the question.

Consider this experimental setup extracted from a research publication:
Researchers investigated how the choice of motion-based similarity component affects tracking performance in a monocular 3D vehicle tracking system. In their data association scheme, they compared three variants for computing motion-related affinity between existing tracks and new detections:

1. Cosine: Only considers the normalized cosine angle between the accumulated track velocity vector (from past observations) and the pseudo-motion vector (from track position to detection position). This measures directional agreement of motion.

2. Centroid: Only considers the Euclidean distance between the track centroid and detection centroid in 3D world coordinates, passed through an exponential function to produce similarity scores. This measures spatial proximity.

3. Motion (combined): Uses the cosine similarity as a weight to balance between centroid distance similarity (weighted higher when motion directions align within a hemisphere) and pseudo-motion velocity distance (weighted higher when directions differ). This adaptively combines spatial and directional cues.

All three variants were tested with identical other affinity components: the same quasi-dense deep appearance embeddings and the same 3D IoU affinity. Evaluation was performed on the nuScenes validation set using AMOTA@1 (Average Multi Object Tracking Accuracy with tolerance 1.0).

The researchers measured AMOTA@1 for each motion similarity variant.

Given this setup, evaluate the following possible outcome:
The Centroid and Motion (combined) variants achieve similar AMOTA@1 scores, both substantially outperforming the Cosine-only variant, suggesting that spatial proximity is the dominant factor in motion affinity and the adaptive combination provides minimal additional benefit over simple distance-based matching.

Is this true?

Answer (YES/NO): NO